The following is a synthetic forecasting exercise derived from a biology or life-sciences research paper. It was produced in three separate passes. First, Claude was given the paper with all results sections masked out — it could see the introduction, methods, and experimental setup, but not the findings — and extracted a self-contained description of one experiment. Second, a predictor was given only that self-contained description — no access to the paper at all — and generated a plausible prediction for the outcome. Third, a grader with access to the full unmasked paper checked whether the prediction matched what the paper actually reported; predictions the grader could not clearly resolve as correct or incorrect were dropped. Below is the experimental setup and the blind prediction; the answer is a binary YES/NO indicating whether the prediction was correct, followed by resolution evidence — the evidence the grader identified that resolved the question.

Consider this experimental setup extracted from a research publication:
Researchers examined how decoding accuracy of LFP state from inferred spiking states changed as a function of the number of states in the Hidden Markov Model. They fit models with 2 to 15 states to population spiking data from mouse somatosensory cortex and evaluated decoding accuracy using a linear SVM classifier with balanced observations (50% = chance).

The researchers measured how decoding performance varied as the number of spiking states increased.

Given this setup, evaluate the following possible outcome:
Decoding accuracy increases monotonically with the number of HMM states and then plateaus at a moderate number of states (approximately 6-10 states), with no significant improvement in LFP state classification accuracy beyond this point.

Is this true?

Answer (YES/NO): NO